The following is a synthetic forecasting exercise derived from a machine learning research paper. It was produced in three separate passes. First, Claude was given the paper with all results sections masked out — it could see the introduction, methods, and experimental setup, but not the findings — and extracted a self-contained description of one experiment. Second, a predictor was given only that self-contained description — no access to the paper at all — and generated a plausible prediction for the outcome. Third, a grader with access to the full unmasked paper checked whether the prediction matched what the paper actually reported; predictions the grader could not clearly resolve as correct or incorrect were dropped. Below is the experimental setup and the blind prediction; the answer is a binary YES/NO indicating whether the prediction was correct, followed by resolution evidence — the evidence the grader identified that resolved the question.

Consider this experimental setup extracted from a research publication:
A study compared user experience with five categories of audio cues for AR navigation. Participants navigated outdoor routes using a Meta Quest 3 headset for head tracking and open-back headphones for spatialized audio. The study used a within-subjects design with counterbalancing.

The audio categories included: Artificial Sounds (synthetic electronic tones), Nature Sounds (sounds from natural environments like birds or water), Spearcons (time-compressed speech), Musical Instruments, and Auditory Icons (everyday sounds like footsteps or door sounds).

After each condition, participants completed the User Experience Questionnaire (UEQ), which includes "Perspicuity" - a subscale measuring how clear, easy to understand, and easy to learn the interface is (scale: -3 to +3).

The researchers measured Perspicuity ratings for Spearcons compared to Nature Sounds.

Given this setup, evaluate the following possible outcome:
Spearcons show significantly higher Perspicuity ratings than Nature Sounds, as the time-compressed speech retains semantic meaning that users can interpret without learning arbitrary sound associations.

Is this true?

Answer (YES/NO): NO